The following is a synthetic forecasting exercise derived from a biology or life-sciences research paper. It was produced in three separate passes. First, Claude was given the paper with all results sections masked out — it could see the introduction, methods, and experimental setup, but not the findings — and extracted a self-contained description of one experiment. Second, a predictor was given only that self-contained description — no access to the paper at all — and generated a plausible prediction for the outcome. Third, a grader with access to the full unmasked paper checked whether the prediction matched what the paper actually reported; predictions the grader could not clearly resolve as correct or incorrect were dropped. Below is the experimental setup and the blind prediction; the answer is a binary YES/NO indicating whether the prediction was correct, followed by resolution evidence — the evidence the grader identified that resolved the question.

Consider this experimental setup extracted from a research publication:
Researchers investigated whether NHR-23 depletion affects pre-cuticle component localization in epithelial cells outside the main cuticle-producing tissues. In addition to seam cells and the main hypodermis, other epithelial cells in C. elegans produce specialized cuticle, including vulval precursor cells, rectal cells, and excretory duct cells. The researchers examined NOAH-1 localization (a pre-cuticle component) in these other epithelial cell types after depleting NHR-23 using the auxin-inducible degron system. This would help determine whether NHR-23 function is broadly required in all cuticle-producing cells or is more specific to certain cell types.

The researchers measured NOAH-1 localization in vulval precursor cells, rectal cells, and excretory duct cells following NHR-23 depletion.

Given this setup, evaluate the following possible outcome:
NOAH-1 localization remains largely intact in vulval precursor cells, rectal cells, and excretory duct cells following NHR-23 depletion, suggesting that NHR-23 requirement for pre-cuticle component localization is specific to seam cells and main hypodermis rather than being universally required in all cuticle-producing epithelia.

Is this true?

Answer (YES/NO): YES